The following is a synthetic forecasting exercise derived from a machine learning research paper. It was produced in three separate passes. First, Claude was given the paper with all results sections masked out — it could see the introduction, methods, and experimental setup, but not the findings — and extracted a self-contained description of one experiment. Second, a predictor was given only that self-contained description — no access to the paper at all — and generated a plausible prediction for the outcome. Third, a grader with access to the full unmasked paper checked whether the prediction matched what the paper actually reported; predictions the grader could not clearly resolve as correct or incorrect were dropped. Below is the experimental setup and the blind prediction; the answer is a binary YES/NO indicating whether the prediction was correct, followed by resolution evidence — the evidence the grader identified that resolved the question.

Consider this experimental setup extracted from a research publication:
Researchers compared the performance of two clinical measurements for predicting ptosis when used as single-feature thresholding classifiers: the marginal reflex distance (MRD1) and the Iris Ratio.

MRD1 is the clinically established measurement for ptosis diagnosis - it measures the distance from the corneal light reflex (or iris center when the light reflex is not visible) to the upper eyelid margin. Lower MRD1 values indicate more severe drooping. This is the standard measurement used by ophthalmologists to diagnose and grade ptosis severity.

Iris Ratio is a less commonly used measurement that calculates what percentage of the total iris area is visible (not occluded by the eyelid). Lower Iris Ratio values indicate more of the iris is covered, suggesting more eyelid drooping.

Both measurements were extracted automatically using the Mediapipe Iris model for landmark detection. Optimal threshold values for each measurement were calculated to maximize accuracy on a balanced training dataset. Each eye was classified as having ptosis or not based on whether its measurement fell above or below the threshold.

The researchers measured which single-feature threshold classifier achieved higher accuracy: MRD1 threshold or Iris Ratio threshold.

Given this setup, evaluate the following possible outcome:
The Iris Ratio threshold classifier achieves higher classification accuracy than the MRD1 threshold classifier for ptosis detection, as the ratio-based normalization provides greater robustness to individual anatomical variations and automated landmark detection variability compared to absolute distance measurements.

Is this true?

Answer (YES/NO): YES